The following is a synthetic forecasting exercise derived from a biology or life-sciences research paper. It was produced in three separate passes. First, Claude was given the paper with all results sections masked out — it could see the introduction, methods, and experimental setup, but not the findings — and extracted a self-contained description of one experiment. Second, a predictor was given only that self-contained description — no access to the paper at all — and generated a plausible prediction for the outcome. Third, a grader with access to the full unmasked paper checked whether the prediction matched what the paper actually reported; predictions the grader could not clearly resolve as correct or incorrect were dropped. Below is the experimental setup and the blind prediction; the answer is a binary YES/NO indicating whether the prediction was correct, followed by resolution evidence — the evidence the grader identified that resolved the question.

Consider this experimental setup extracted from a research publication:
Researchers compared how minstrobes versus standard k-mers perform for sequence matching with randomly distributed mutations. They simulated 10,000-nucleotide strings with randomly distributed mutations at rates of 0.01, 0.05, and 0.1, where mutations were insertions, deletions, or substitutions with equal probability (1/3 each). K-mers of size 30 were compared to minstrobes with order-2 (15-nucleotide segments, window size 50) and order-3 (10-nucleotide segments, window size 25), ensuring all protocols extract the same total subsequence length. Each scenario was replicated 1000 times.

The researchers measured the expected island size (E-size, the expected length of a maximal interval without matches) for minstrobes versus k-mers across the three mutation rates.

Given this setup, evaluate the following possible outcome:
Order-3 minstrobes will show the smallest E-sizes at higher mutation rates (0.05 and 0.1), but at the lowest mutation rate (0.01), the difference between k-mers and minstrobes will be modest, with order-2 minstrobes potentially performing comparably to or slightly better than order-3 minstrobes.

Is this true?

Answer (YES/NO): NO